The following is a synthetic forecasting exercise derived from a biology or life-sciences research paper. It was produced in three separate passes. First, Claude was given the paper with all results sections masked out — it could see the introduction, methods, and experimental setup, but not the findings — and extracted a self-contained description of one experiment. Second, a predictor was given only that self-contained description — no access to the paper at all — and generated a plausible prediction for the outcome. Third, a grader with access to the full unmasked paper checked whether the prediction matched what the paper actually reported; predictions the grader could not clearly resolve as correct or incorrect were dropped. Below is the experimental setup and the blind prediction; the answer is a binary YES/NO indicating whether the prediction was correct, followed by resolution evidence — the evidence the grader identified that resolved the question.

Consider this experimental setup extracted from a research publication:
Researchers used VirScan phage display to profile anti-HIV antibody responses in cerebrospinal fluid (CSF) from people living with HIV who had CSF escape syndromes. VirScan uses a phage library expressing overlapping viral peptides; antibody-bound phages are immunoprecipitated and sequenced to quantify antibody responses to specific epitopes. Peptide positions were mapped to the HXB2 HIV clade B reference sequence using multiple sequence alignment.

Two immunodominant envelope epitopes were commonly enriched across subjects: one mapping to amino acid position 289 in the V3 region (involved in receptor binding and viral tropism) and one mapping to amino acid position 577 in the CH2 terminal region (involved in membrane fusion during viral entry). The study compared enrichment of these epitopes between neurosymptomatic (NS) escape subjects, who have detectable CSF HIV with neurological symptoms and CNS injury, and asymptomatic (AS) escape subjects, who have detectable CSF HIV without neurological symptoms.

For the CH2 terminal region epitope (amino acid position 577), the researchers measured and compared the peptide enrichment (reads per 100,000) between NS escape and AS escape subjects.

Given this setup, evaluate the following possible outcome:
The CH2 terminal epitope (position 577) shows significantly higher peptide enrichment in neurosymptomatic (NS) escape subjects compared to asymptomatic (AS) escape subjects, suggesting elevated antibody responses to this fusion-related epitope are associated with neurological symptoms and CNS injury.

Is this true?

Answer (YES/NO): NO